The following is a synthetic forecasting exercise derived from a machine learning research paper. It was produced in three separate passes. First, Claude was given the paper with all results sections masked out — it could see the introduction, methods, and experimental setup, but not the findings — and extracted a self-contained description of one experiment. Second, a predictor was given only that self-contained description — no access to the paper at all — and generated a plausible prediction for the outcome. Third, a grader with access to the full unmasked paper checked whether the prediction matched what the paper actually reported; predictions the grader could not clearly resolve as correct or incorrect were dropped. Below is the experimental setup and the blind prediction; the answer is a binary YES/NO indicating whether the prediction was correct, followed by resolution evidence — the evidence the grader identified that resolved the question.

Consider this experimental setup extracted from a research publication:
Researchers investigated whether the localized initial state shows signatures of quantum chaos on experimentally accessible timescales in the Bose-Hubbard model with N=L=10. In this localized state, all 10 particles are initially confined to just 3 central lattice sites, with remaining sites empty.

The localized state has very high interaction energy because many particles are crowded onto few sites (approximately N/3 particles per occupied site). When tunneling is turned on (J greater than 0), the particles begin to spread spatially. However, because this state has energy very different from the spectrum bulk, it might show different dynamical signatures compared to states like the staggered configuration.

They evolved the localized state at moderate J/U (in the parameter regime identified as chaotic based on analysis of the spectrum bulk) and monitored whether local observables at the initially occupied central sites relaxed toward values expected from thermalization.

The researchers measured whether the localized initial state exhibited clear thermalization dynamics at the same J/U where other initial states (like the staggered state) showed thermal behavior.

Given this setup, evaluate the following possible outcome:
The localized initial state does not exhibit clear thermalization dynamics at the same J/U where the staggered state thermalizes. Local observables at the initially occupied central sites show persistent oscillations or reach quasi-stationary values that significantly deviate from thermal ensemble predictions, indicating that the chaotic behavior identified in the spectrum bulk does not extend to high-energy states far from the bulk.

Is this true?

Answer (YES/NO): NO